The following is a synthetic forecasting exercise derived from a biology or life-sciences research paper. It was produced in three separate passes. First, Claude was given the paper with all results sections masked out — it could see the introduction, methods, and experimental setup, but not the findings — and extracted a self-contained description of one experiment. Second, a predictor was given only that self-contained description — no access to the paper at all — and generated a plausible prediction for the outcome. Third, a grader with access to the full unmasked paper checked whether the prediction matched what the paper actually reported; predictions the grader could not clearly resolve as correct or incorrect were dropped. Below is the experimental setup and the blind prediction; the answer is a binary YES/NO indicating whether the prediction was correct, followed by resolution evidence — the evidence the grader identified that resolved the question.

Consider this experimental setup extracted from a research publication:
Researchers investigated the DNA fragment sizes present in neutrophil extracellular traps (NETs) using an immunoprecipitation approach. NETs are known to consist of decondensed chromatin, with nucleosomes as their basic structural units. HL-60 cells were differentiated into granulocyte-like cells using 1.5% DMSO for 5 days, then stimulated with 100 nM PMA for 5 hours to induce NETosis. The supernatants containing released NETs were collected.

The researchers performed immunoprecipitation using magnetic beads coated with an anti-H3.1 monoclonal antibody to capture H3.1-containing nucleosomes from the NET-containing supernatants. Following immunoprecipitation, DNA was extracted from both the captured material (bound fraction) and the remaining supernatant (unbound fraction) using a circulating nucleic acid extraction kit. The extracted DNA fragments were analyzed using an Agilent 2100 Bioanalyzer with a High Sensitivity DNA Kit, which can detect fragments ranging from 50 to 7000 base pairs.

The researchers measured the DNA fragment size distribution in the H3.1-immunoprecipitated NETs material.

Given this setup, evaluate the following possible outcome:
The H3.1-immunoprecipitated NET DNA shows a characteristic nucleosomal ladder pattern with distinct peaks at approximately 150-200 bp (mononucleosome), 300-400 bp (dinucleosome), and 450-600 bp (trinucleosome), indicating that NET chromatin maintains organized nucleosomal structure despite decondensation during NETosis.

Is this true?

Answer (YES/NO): NO